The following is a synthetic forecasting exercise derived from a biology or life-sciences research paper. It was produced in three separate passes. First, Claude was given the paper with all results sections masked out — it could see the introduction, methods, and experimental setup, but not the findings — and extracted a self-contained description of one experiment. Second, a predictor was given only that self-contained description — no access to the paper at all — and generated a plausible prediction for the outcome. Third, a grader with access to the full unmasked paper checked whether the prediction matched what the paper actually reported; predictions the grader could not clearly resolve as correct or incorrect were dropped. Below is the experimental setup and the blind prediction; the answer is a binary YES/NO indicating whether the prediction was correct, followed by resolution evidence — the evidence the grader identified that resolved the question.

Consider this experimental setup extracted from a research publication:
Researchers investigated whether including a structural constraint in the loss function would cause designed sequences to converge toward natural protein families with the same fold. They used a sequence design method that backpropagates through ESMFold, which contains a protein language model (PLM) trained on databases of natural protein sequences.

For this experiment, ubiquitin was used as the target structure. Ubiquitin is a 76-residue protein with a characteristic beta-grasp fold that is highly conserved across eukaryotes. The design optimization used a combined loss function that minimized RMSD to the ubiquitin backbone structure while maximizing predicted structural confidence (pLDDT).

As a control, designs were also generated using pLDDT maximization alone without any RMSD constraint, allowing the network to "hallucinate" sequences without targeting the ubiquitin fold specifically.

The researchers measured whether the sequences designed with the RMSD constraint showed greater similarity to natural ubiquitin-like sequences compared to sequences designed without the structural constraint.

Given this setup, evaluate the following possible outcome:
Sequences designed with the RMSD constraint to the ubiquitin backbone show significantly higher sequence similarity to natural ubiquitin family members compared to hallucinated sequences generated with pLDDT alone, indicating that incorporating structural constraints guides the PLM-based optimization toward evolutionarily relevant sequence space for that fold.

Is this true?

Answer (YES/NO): YES